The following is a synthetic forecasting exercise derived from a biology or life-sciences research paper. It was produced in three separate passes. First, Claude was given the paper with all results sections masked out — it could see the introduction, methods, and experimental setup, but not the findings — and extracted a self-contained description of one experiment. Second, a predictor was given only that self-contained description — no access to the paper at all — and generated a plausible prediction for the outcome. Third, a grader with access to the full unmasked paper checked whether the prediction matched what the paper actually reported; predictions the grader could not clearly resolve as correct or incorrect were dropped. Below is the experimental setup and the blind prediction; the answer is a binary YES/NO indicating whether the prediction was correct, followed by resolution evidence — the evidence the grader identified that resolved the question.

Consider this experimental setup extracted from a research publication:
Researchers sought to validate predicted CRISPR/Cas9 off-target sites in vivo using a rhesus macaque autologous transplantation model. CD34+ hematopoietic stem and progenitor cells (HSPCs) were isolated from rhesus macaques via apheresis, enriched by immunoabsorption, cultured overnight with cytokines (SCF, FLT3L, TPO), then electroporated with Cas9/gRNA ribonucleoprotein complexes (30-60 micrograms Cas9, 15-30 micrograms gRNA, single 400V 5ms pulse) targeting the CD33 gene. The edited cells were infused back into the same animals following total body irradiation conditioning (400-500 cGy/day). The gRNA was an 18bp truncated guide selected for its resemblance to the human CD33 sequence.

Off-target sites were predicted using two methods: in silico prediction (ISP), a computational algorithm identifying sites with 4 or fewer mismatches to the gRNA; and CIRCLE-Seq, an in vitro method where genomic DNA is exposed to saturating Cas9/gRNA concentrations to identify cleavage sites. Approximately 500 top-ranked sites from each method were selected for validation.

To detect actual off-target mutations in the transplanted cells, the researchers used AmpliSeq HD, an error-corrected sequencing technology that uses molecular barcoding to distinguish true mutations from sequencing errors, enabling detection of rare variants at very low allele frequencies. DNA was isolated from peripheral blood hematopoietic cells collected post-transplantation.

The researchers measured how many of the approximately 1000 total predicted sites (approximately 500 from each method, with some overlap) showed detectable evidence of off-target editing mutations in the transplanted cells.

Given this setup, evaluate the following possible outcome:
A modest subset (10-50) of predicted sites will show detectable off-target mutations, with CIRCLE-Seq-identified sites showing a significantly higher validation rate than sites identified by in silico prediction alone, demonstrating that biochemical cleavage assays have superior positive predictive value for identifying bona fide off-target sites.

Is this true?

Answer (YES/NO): NO